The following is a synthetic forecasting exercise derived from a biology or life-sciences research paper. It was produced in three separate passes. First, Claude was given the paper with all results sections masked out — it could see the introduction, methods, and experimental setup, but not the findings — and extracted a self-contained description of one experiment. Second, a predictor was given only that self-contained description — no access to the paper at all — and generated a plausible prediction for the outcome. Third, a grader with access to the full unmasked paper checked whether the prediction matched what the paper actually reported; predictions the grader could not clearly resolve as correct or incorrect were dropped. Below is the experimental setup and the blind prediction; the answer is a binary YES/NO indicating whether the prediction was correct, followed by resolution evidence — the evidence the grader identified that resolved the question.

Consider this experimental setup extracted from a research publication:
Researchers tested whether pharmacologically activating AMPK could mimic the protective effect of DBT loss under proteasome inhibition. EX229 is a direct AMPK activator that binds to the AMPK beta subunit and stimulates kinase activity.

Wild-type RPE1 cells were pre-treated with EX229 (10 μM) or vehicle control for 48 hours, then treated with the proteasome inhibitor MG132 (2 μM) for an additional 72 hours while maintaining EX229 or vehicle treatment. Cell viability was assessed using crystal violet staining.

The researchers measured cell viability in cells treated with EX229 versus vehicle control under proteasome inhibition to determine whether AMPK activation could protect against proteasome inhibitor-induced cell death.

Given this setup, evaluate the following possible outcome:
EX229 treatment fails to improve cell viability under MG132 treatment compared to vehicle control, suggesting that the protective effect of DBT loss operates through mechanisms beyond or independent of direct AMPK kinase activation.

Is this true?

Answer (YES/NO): NO